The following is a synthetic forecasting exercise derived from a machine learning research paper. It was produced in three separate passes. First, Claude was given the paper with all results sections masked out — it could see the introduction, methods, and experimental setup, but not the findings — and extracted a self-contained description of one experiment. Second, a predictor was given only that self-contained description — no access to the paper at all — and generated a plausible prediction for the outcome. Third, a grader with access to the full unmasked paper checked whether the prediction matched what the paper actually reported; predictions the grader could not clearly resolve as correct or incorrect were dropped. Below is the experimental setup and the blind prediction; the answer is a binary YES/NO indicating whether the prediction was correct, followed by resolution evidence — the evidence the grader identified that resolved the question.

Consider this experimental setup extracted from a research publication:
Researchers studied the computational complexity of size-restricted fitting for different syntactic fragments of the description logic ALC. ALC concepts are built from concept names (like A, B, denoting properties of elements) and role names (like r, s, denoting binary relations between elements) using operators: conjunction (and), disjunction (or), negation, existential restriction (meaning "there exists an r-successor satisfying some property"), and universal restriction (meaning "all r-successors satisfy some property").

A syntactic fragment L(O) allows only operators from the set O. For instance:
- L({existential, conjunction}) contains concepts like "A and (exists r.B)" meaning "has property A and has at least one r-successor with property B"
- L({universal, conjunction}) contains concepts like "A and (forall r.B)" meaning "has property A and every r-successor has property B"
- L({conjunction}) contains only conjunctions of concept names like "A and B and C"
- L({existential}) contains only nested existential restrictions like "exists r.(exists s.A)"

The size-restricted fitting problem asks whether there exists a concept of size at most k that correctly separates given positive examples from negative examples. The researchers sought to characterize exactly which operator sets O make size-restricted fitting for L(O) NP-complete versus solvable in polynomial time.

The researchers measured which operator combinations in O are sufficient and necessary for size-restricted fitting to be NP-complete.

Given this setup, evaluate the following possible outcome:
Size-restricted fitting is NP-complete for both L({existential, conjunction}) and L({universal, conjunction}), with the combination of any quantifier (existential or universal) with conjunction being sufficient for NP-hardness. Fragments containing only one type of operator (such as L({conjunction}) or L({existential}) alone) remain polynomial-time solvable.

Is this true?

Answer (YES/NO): NO